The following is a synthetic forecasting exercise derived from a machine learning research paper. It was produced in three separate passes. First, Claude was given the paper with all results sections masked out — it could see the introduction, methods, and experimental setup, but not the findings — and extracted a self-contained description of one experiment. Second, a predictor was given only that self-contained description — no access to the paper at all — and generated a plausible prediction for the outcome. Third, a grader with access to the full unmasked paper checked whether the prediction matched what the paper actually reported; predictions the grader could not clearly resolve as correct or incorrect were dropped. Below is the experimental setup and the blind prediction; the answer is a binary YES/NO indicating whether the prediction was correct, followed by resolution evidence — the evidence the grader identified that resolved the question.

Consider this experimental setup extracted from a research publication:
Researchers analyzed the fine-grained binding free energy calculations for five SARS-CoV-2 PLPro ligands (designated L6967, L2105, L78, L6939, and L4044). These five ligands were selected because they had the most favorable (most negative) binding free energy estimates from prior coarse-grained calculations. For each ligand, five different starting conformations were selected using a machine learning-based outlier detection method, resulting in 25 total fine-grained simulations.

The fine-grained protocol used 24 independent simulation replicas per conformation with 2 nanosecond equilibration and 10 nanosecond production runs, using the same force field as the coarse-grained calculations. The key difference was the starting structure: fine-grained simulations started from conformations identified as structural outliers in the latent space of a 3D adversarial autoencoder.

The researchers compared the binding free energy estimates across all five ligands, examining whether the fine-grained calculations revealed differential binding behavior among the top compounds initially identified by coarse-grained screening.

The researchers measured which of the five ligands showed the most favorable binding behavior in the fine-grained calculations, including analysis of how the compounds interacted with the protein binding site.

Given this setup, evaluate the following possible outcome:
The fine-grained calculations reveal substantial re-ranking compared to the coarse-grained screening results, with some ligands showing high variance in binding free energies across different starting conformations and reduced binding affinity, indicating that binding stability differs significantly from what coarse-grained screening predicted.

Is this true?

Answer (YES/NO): NO